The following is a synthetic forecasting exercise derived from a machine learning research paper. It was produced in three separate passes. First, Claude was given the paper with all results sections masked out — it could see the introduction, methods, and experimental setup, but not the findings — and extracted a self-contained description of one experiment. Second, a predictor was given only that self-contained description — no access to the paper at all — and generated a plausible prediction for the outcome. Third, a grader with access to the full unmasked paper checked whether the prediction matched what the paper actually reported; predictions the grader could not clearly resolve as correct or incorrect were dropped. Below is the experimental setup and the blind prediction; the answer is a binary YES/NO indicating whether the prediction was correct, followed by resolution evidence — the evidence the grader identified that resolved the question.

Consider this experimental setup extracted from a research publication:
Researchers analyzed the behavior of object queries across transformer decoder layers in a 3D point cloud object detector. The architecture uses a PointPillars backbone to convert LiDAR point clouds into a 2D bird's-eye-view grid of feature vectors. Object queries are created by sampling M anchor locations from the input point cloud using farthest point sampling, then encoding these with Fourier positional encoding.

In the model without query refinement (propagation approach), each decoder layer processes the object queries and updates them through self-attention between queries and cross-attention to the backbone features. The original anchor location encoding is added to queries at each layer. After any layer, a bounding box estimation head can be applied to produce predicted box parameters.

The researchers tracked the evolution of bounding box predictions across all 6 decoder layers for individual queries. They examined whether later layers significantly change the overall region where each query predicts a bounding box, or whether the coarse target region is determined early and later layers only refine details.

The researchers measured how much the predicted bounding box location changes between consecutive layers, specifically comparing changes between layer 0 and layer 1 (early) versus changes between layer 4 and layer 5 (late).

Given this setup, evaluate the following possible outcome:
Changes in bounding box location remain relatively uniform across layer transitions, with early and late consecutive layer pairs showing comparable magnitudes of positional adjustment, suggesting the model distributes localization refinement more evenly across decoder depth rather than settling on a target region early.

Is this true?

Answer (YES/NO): NO